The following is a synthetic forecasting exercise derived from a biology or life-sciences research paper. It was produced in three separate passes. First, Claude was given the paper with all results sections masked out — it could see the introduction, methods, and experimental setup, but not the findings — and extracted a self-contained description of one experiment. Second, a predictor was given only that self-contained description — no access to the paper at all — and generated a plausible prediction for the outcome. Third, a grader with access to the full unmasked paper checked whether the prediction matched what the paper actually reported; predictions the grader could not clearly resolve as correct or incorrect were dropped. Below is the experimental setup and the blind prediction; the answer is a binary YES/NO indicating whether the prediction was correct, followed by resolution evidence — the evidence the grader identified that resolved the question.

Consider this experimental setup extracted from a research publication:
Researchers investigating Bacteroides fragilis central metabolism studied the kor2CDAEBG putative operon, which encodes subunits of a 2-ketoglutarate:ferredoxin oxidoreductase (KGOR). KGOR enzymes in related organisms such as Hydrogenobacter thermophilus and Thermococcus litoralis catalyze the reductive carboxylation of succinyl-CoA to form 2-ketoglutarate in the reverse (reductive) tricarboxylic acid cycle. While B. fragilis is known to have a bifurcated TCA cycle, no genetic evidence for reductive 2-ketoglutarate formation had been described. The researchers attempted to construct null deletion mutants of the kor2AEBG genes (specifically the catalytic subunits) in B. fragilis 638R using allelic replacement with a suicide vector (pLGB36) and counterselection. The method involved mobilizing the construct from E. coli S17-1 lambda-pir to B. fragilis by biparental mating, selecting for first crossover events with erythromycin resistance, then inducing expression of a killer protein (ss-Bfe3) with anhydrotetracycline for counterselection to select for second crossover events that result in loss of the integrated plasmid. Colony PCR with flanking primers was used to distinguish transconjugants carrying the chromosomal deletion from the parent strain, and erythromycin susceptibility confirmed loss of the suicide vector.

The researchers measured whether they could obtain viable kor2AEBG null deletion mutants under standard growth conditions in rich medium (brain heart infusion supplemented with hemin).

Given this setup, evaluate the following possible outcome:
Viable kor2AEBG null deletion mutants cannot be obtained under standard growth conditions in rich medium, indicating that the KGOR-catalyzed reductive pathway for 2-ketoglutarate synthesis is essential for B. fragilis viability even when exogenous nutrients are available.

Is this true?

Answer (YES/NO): NO